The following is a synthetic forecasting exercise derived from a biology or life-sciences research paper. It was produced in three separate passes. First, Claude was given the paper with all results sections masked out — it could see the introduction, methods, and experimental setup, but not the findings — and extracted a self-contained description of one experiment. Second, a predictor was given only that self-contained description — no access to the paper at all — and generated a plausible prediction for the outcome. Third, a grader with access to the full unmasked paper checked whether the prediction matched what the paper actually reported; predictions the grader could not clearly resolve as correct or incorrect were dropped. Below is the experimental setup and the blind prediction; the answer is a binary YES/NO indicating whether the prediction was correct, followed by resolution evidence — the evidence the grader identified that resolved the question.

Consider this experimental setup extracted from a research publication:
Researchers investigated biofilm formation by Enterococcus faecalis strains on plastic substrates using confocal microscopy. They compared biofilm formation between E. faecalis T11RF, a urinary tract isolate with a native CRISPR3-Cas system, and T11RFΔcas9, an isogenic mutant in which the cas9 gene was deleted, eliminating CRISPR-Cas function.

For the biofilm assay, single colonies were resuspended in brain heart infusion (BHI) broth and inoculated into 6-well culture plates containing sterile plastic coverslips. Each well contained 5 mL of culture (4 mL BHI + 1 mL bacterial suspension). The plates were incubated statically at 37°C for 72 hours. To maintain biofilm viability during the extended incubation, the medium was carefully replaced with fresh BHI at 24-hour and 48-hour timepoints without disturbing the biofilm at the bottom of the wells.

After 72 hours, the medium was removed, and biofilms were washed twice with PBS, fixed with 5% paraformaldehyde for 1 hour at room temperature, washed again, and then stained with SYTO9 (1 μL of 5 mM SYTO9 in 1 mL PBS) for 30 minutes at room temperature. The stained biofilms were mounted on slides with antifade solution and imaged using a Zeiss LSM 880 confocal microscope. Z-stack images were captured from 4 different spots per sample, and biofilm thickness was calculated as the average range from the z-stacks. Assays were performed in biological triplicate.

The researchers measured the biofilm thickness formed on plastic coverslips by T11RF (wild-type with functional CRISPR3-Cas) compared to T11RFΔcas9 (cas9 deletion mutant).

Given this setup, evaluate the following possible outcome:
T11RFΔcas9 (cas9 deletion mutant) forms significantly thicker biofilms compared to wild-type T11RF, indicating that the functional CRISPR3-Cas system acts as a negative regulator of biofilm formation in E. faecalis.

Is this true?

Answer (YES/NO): NO